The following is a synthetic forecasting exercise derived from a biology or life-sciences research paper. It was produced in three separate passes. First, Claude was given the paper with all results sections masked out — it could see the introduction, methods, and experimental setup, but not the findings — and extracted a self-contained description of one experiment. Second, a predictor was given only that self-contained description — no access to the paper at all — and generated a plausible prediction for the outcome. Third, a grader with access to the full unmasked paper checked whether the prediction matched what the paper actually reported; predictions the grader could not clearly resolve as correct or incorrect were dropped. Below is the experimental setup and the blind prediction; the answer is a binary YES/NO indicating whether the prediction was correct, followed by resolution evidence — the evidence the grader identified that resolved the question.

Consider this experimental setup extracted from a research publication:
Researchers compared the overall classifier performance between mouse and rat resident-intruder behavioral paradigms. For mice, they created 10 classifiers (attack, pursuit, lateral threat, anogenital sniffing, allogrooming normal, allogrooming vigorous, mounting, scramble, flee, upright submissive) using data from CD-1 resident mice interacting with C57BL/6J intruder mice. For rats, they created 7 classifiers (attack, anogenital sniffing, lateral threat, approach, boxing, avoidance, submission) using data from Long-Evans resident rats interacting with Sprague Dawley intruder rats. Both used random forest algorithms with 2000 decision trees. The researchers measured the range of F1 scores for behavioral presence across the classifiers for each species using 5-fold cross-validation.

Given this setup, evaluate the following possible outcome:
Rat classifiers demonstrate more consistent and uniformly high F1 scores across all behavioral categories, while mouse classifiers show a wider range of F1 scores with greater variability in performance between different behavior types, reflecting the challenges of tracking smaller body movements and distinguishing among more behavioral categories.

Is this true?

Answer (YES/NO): YES